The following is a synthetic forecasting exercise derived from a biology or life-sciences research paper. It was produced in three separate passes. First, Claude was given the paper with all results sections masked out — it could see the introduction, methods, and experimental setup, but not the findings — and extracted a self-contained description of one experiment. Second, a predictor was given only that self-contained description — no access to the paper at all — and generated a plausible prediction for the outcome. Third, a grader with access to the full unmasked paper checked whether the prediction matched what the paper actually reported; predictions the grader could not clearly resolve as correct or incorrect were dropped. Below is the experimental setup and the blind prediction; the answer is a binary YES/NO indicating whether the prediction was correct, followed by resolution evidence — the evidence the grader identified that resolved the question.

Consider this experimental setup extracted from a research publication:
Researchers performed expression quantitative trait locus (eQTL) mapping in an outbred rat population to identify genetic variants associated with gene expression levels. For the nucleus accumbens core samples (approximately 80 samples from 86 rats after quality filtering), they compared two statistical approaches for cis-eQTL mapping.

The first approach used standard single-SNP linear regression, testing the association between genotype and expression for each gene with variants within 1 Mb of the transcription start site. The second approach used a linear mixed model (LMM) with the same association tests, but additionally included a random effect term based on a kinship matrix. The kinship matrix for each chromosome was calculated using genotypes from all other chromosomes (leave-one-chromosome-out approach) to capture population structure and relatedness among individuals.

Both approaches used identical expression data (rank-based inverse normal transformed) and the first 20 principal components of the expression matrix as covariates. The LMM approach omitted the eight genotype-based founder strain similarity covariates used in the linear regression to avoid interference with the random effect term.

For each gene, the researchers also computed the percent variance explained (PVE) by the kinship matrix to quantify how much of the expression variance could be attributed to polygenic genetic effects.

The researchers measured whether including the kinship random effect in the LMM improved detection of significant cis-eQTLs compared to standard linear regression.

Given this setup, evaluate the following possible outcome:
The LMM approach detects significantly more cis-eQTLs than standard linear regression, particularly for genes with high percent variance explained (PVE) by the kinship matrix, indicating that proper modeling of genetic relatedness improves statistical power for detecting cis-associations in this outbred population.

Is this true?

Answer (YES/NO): NO